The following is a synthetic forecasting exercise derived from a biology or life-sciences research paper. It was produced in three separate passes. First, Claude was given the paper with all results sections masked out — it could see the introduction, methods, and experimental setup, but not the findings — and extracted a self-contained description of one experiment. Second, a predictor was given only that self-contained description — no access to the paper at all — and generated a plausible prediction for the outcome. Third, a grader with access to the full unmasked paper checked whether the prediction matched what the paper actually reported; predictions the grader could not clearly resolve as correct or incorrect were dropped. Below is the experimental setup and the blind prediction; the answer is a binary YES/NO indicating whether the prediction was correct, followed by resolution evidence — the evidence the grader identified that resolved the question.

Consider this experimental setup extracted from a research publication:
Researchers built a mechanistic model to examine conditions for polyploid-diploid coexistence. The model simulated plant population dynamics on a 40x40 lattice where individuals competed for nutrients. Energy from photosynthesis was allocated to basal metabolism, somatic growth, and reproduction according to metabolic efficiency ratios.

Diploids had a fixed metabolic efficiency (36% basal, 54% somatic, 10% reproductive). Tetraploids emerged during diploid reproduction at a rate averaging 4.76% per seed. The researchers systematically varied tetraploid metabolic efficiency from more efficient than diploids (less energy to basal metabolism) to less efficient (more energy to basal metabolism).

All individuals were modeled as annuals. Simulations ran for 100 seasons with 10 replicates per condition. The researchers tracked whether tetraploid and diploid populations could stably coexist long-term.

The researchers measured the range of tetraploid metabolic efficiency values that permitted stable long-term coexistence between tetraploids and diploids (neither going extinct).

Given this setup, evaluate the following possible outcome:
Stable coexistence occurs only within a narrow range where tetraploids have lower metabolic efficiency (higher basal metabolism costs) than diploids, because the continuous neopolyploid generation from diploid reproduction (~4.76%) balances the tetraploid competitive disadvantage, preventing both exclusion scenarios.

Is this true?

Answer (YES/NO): NO